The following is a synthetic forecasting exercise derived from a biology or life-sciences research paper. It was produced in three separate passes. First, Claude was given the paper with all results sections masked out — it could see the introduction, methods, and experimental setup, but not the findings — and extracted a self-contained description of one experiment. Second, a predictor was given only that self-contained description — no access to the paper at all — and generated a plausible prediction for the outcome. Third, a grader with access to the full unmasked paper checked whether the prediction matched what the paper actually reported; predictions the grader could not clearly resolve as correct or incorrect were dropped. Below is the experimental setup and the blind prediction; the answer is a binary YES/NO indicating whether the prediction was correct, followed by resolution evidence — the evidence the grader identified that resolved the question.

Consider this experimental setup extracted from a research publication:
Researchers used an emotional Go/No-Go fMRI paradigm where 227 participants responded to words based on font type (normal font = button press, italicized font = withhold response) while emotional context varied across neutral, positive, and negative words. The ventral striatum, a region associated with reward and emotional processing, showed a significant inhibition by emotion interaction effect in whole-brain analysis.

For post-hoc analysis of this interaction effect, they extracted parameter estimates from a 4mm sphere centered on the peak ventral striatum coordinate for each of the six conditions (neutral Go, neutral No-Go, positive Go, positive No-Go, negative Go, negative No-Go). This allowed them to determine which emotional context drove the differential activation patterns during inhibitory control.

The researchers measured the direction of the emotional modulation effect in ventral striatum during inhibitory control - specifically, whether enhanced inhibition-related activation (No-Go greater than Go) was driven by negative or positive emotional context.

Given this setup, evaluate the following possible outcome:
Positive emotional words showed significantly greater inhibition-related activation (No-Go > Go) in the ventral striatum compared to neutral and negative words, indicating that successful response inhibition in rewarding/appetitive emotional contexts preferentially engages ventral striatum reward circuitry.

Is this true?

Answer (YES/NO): NO